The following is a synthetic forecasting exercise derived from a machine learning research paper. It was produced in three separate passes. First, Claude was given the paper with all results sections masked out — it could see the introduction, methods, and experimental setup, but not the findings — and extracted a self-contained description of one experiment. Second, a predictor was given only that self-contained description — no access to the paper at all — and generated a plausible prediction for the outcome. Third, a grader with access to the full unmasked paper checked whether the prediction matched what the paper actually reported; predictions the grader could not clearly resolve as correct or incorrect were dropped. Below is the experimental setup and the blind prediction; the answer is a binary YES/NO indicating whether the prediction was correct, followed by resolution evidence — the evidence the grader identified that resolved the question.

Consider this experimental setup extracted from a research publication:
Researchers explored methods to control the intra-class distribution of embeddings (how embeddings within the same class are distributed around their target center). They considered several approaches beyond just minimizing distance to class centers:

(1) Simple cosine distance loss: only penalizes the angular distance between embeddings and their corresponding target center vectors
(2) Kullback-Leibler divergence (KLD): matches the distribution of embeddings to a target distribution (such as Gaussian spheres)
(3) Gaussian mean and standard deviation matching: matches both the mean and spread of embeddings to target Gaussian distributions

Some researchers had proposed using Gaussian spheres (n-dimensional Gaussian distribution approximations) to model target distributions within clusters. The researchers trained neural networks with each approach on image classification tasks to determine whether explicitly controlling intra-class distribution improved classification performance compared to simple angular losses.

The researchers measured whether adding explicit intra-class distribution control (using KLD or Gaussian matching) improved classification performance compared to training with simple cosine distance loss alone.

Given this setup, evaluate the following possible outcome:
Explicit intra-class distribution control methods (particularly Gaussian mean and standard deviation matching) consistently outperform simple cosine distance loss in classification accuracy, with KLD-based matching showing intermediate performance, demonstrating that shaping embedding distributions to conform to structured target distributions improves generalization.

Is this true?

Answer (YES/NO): NO